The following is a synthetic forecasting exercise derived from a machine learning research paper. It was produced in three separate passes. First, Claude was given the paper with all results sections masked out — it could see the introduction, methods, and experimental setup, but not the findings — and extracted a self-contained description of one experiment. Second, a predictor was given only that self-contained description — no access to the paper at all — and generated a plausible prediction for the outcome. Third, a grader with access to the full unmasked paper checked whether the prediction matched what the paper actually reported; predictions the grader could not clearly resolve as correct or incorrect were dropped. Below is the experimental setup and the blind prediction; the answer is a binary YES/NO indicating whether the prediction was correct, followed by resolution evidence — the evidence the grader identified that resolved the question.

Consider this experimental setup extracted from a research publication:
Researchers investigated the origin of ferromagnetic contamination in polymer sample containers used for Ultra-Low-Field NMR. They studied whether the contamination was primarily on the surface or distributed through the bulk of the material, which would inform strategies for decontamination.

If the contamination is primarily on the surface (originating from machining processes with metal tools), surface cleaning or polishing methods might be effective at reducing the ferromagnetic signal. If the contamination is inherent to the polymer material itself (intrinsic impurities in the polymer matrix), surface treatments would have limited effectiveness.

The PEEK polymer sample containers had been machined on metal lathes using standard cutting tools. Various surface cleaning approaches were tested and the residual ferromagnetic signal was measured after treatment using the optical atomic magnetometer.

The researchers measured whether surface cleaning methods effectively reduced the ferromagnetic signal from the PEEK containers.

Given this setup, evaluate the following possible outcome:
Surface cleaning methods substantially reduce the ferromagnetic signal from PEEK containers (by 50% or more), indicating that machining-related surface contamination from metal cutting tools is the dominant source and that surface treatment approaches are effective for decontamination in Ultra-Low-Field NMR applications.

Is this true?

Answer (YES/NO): YES